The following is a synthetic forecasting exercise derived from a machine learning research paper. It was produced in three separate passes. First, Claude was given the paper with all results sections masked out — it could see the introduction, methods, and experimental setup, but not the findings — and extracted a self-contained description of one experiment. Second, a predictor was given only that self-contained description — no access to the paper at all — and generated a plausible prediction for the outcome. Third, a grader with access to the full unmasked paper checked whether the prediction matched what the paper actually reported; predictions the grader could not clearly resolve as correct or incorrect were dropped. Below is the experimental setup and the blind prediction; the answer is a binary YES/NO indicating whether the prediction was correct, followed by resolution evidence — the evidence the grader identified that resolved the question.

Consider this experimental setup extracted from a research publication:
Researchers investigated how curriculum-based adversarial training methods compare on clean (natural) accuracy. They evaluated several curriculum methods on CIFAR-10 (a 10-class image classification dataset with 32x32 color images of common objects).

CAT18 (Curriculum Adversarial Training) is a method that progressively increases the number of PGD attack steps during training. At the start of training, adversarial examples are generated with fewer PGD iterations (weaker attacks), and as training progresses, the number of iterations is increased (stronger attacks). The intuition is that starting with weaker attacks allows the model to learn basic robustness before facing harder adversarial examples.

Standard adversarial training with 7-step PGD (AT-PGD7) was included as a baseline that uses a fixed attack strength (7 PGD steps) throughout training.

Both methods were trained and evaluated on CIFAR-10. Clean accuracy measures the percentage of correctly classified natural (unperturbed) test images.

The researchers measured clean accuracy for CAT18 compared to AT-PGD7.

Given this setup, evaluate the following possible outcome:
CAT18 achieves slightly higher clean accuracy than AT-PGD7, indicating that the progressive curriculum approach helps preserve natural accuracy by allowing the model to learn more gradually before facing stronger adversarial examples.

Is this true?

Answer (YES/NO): NO